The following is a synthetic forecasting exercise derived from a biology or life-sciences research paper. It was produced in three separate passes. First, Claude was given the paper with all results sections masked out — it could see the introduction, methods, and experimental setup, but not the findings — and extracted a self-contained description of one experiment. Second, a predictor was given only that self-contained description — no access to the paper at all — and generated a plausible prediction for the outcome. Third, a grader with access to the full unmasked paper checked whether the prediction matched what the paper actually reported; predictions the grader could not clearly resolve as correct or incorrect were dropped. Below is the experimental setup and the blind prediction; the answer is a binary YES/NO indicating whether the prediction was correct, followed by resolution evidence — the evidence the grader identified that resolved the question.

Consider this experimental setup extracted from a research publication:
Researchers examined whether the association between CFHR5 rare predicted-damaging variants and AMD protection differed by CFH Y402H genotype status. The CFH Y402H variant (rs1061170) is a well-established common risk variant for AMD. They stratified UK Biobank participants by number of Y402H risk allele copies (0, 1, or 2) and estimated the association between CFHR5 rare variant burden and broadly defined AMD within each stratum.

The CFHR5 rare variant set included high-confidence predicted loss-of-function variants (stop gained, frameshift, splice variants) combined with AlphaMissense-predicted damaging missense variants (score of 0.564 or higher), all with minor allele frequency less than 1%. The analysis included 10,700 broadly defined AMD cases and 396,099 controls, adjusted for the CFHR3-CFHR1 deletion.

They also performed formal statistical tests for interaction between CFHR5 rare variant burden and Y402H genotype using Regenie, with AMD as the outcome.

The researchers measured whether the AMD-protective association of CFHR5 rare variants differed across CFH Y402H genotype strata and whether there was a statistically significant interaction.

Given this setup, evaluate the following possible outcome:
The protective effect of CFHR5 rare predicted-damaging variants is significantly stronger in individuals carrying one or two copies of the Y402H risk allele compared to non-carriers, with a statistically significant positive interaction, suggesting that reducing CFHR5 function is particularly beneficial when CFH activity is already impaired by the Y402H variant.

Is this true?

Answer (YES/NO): YES